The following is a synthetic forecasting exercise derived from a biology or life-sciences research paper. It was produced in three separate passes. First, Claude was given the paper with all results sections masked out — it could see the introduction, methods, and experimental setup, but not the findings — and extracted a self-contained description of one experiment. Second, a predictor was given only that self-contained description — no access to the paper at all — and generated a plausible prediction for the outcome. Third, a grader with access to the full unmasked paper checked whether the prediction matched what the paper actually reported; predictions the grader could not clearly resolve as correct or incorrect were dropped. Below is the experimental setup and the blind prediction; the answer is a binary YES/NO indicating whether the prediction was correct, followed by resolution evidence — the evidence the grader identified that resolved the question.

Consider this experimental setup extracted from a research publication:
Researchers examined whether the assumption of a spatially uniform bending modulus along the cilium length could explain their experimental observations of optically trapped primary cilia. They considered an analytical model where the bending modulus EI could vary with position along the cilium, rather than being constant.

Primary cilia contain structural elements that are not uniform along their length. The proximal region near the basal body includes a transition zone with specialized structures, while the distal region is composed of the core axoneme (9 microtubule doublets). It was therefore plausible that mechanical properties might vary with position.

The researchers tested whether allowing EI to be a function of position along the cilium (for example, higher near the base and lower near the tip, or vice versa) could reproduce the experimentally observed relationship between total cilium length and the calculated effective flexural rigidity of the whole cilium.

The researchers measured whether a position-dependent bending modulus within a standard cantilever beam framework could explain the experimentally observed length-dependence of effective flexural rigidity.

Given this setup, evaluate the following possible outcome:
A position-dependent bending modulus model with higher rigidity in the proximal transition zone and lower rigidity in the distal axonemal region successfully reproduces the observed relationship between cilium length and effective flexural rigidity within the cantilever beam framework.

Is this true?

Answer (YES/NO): NO